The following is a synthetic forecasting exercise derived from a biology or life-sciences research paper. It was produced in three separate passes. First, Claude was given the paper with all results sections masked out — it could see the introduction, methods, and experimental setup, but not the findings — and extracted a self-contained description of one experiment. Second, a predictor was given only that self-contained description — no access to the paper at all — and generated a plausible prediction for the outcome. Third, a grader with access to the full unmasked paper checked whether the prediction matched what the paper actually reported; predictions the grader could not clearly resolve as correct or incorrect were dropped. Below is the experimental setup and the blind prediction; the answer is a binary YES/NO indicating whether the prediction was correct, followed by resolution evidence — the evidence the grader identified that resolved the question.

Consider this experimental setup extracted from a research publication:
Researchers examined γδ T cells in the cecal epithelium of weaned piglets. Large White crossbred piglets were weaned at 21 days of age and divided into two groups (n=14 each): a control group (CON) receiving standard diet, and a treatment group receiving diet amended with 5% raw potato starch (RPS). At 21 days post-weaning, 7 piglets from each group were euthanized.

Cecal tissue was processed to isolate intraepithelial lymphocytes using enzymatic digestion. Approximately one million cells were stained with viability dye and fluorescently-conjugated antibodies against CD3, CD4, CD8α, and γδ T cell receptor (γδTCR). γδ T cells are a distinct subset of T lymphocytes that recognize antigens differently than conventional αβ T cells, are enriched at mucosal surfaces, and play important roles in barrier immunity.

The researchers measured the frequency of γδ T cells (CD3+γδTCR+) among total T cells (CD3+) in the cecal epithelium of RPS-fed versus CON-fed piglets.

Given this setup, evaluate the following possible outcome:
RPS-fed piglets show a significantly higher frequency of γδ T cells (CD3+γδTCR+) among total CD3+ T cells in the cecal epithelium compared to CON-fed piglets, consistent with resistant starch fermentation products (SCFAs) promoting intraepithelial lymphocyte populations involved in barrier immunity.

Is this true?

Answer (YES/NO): NO